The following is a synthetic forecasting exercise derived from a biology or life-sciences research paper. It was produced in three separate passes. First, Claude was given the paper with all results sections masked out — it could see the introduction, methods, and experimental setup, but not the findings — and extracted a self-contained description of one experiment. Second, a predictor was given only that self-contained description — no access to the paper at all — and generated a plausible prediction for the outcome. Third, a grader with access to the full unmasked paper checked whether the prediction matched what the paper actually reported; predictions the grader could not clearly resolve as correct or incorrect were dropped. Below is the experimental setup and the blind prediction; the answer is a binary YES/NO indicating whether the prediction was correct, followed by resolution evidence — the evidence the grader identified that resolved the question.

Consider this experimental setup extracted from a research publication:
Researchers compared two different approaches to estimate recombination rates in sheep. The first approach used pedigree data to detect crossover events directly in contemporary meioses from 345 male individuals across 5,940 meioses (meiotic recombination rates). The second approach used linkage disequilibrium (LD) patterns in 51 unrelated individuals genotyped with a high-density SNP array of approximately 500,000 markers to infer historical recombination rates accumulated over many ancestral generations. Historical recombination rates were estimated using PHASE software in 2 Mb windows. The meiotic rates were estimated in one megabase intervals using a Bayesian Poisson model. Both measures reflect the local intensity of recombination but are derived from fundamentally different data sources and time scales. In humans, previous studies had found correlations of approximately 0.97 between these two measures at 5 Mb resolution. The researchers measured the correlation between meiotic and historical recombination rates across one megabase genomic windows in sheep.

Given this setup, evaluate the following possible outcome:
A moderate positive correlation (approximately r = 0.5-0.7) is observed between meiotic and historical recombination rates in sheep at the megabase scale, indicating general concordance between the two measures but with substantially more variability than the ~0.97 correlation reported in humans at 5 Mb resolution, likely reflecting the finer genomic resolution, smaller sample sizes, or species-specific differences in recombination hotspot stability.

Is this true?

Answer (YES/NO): NO